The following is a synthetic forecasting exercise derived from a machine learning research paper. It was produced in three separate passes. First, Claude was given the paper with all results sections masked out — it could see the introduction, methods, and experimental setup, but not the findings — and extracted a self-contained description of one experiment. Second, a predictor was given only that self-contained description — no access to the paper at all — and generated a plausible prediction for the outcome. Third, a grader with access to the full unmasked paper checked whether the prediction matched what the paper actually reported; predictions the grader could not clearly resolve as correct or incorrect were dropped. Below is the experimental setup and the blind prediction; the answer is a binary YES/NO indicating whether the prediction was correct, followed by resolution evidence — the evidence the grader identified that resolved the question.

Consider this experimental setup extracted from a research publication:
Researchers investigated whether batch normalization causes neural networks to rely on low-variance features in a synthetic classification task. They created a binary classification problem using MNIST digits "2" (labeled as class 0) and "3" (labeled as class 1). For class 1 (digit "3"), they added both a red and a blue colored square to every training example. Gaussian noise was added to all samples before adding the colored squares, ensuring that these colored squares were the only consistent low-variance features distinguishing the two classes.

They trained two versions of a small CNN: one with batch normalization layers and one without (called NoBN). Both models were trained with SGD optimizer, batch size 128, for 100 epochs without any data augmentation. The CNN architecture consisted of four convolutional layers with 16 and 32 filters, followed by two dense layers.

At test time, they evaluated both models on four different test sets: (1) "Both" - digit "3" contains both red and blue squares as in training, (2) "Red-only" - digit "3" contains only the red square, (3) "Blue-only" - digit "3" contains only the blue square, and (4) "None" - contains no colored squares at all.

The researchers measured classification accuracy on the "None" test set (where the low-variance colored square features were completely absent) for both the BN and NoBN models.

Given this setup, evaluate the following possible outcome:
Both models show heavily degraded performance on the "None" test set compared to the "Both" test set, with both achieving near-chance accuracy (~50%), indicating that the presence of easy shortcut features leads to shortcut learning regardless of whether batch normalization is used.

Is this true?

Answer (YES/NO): NO